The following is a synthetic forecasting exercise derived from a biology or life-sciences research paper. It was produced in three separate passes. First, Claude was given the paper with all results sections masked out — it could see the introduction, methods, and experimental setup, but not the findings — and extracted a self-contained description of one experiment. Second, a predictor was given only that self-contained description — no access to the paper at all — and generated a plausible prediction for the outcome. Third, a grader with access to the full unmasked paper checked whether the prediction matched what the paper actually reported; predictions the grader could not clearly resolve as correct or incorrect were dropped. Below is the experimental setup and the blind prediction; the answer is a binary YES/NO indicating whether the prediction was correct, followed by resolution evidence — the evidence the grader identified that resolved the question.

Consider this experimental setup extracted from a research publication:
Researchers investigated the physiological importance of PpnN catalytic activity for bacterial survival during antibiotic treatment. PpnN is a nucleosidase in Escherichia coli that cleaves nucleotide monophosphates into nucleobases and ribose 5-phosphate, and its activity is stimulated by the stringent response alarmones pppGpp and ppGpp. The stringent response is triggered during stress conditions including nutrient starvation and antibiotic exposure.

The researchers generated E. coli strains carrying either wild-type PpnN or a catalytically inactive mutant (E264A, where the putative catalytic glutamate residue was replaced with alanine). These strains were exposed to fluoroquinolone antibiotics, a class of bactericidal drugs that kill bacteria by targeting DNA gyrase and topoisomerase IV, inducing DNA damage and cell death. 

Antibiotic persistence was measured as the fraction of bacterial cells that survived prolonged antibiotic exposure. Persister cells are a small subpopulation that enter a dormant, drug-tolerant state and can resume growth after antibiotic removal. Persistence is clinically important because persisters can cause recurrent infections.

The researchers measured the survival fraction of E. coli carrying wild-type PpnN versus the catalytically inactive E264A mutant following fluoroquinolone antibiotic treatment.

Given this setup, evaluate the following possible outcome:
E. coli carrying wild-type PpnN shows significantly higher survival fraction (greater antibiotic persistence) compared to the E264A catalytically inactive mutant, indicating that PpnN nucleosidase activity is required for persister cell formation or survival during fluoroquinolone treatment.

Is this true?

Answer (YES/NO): NO